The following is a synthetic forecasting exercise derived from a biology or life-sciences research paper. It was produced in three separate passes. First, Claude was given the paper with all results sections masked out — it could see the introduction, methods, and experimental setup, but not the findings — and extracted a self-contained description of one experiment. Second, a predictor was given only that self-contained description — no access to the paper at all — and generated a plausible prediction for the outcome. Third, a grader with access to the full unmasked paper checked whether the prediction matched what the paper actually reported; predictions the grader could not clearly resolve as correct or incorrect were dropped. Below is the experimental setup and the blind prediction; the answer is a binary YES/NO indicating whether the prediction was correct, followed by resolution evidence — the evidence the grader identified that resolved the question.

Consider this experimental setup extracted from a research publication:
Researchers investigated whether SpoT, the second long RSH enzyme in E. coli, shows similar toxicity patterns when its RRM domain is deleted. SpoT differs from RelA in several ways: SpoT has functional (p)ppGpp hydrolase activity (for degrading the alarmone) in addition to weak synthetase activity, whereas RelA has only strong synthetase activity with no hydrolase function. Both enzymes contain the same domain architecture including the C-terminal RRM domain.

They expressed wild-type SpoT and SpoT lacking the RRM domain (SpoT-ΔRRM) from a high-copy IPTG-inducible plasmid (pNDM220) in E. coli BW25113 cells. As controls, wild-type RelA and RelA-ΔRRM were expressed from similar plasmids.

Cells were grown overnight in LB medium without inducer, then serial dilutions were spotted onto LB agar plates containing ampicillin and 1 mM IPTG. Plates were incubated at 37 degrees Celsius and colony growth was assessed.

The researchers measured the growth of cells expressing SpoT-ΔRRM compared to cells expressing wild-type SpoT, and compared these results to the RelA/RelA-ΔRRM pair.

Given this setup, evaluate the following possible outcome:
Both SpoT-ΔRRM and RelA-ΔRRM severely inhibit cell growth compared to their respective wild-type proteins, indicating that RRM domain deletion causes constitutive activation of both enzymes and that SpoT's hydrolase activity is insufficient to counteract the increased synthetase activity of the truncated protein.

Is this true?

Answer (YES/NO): NO